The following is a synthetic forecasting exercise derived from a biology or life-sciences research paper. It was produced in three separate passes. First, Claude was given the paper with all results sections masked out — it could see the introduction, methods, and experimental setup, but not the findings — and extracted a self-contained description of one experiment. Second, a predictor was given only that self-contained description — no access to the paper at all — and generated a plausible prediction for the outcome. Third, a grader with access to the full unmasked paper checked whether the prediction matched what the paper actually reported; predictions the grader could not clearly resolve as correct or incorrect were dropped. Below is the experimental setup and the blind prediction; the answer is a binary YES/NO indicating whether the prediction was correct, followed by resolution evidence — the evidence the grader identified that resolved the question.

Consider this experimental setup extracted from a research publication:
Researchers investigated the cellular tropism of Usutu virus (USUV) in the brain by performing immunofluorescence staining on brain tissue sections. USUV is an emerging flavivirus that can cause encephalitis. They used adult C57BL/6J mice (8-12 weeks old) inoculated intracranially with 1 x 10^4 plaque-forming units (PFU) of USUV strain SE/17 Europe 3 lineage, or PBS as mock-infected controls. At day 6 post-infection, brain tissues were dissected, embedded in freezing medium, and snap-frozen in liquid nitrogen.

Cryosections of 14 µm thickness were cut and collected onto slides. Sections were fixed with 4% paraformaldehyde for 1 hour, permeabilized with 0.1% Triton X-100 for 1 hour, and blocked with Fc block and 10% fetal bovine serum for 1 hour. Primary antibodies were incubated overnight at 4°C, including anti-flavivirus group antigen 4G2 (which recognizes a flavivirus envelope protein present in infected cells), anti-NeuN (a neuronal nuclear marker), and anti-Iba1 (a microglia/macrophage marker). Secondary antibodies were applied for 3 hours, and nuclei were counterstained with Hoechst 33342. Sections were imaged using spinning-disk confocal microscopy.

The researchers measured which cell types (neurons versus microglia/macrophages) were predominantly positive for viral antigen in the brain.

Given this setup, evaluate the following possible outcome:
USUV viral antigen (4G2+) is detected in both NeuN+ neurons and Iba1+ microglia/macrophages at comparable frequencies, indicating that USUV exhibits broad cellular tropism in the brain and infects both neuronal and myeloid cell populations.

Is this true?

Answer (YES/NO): NO